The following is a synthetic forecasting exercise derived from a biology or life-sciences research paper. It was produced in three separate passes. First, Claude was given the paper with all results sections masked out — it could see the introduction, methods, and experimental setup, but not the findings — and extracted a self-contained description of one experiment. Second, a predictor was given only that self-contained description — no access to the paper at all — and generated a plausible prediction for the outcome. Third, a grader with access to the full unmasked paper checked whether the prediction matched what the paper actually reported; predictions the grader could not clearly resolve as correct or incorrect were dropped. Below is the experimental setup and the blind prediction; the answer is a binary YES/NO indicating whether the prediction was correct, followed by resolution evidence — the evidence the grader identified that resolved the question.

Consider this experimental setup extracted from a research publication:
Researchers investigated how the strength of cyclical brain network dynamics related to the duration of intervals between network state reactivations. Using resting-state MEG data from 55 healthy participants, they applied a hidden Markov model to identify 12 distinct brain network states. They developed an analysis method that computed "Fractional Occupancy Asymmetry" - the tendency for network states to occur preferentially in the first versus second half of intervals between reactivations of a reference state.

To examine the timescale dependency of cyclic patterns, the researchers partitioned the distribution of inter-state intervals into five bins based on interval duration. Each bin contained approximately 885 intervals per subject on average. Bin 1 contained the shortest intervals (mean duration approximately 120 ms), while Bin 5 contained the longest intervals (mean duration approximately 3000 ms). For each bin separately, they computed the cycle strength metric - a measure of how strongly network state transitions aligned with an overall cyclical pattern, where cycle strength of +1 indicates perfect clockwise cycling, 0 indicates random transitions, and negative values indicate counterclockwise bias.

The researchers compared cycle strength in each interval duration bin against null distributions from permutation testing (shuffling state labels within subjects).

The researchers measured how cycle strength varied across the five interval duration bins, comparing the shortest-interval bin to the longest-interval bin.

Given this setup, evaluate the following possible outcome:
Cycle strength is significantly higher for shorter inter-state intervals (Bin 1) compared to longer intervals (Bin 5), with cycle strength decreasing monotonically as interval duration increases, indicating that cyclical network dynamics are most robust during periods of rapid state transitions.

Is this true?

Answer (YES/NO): NO